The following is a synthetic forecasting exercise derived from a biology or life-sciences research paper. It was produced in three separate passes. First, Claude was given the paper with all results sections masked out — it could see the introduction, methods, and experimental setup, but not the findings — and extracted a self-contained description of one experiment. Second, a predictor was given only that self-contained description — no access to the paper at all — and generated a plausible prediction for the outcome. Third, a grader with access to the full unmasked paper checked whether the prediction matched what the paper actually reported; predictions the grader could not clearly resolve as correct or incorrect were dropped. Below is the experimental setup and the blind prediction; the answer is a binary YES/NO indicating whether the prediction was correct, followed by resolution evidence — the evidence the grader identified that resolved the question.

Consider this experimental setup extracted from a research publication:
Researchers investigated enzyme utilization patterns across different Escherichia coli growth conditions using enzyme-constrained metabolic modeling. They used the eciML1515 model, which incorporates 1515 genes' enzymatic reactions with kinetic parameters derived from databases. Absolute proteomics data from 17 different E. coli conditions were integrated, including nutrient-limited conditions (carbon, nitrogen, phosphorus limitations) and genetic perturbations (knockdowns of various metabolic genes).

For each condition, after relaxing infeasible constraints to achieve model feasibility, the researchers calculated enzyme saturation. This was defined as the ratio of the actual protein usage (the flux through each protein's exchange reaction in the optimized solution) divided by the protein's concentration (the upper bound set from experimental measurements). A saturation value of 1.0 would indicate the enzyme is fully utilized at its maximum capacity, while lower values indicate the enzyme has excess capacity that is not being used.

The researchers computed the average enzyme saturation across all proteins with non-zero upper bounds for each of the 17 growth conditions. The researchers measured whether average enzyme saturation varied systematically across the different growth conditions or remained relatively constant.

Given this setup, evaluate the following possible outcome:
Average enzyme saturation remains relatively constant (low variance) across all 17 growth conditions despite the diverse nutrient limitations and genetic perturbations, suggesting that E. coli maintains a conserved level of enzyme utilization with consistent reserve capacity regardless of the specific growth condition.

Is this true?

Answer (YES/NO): YES